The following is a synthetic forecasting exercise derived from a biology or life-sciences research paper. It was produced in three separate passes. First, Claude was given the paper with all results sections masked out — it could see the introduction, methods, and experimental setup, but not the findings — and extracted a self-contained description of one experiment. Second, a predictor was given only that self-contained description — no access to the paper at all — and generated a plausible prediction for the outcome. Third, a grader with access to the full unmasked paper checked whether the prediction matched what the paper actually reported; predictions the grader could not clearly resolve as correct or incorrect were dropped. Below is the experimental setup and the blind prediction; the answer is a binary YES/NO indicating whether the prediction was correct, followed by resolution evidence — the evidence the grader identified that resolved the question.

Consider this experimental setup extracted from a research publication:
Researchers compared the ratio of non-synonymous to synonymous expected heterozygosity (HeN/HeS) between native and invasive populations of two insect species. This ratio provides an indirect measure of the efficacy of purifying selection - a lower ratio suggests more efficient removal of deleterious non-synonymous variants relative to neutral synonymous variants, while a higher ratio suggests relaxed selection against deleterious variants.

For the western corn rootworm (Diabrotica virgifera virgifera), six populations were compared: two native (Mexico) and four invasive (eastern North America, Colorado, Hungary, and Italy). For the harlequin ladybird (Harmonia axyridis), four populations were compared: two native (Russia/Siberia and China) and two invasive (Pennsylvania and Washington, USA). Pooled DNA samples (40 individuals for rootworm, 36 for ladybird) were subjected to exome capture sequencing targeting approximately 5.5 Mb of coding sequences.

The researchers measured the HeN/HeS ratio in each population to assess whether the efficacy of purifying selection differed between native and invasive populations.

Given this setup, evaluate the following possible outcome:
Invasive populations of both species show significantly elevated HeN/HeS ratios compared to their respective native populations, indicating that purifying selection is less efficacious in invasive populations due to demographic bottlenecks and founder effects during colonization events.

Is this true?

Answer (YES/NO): YES